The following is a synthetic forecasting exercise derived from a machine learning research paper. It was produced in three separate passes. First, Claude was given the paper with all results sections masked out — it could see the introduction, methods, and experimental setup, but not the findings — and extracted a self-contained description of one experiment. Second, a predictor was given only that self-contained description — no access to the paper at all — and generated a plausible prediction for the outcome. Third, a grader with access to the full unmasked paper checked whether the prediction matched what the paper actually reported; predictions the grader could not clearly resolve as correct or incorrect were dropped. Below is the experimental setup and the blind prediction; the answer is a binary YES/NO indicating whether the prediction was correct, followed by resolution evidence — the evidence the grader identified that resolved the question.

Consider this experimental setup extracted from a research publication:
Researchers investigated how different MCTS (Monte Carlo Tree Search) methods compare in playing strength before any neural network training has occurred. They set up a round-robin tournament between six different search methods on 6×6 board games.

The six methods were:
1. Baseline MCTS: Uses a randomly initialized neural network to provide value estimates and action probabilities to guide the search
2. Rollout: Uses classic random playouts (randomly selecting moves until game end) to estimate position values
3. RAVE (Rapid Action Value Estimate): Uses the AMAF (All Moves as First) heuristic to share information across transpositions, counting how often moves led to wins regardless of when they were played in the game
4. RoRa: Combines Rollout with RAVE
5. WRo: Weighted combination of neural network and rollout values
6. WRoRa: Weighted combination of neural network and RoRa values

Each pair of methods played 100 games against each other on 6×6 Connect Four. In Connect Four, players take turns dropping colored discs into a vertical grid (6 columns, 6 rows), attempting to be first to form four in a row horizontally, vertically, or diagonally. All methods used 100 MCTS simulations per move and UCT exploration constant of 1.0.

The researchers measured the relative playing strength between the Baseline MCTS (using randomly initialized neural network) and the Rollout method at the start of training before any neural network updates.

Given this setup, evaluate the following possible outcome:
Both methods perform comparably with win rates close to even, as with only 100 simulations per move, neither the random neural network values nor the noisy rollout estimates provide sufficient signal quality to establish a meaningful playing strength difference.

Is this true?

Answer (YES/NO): NO